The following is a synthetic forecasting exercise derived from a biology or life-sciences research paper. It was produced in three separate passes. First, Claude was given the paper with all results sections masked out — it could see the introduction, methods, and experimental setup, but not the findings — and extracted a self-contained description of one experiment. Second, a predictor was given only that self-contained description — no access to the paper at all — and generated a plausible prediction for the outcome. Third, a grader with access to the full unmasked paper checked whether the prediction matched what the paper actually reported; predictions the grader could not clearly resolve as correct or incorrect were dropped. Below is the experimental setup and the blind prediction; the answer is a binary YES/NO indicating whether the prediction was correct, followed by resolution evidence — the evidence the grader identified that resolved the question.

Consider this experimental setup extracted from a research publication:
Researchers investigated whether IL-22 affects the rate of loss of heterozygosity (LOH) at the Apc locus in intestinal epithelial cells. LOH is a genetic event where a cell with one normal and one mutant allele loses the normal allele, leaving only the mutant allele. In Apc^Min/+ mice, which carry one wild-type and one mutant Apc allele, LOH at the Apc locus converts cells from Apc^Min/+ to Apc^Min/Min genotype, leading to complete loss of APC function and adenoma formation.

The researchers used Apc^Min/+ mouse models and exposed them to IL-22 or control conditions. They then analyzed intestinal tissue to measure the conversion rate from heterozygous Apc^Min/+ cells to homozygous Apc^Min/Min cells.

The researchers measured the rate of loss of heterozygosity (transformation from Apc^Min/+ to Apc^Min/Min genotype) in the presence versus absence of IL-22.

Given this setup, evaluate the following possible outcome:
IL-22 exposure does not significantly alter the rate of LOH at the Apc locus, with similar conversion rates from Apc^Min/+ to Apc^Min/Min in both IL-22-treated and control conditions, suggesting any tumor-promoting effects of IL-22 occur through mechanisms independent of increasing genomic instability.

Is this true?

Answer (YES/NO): NO